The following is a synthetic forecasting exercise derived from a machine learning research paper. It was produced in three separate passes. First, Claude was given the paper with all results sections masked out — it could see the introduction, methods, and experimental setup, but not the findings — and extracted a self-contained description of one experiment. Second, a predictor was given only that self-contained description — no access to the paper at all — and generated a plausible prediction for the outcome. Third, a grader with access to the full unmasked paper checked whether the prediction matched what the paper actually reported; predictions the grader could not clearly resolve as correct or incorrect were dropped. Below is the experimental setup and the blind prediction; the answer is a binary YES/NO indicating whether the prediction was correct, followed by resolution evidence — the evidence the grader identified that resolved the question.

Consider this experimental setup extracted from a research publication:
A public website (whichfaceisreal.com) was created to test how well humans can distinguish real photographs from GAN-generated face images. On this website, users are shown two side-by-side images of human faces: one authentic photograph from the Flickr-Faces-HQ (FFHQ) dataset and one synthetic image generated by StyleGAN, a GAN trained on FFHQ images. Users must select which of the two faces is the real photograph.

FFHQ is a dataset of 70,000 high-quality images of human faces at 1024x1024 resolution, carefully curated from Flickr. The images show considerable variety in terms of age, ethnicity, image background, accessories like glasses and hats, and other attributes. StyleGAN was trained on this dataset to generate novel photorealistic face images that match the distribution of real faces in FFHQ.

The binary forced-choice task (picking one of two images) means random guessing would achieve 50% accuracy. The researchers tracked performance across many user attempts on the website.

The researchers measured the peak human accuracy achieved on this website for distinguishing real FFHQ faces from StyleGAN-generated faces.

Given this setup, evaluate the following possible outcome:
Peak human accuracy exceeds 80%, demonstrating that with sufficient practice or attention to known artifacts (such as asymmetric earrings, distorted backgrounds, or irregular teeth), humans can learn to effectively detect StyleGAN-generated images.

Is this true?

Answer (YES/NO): NO